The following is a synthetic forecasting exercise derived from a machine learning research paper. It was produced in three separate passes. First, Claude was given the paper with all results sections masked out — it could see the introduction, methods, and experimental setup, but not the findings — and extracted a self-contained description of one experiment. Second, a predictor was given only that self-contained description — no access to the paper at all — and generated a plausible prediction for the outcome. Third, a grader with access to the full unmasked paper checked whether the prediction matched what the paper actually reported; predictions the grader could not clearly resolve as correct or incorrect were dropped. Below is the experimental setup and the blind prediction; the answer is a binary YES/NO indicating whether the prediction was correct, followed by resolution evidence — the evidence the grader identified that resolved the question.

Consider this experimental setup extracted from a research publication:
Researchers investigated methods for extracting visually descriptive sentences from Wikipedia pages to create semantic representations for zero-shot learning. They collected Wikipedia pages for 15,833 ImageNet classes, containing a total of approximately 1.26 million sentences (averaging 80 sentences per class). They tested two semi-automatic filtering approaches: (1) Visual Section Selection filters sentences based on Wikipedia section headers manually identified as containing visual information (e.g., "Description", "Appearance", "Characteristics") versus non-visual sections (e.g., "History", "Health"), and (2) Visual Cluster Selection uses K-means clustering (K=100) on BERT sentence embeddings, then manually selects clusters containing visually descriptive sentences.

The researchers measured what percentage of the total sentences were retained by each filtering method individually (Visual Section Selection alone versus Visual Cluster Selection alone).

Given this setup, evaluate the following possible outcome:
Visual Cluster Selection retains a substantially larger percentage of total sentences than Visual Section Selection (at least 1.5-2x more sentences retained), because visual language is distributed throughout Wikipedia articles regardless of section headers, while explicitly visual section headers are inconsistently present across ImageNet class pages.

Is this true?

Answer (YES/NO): YES